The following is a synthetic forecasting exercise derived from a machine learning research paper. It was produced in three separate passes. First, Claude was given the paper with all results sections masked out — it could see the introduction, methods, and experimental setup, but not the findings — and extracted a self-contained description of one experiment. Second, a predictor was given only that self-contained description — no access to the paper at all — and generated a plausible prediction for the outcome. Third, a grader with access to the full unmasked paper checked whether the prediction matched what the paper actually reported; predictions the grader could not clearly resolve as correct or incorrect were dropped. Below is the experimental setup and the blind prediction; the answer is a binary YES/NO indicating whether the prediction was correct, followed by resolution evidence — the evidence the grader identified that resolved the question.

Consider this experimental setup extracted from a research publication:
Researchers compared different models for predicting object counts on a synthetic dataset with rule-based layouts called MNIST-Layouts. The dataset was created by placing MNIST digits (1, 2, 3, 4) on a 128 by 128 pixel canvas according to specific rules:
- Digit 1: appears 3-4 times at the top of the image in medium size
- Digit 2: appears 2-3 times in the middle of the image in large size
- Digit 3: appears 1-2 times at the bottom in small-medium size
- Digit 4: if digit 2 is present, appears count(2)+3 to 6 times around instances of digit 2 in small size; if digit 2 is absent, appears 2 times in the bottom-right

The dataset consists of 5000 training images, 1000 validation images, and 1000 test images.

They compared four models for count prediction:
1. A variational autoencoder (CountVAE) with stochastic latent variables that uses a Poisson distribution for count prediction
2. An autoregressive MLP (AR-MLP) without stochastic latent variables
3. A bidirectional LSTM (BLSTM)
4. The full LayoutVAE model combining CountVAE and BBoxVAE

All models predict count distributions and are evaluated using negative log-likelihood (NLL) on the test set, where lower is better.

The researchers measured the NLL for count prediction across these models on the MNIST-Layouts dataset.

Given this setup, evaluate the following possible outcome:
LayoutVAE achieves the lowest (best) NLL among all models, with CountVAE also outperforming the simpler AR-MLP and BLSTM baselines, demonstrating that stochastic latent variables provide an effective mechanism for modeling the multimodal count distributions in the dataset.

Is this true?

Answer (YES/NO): NO